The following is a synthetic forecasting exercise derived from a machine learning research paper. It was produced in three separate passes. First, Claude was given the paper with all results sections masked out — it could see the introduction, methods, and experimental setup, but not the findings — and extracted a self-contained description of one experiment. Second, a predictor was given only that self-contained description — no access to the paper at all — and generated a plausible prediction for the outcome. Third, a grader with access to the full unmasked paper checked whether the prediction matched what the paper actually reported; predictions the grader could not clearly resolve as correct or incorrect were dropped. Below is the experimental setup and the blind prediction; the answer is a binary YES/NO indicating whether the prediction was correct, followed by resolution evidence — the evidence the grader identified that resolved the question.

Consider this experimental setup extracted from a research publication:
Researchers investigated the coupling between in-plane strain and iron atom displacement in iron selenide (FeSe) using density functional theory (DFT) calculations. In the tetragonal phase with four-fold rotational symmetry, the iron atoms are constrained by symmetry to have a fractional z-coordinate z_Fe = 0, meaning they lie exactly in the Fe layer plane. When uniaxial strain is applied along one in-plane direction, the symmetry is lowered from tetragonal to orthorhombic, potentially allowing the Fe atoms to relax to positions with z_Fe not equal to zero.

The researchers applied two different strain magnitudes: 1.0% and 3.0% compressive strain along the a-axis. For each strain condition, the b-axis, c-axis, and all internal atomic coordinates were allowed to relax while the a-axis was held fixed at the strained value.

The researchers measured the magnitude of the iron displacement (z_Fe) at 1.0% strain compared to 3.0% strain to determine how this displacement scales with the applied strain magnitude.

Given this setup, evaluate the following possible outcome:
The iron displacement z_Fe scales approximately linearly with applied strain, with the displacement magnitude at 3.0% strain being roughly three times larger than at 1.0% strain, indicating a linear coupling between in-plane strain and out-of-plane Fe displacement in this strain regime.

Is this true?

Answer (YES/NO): YES